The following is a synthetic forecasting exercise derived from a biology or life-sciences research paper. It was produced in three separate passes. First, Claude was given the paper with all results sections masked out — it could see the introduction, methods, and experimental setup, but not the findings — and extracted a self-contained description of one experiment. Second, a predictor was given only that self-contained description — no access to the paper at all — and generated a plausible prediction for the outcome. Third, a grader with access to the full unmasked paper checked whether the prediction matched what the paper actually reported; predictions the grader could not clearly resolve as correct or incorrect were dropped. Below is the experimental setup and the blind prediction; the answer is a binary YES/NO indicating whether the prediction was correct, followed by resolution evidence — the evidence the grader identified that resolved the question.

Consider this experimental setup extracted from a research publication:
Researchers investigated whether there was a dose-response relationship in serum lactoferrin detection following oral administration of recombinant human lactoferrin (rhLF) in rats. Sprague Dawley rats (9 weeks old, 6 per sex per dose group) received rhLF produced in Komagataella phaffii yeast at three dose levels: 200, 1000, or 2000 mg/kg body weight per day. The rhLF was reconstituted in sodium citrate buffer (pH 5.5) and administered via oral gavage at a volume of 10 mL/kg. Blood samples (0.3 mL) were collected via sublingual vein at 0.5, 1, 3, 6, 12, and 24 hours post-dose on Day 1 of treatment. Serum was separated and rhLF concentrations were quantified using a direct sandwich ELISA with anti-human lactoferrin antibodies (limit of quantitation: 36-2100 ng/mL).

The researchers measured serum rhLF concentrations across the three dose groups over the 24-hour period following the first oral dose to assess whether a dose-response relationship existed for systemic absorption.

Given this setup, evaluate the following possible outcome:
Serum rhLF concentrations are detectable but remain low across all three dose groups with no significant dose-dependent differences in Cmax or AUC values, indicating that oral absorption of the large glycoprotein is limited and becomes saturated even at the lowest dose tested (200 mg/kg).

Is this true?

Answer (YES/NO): NO